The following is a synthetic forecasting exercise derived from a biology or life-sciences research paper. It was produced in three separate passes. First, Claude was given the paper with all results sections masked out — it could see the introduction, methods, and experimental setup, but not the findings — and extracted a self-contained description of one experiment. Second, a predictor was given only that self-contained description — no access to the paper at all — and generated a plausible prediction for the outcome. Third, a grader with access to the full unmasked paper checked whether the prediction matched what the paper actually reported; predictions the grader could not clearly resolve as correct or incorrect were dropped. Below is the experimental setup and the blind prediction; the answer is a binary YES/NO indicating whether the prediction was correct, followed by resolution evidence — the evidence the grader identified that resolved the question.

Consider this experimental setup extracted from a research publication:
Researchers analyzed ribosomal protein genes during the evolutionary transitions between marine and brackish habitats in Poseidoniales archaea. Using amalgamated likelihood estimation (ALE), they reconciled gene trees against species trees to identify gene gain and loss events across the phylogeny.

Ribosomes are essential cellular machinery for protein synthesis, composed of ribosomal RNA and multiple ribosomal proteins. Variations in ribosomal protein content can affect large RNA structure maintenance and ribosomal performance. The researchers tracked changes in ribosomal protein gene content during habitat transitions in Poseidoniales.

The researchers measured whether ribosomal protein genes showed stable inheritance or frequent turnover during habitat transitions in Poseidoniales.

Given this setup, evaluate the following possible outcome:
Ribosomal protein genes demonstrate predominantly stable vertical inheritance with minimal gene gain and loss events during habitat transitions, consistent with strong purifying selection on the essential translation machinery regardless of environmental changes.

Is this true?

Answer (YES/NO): NO